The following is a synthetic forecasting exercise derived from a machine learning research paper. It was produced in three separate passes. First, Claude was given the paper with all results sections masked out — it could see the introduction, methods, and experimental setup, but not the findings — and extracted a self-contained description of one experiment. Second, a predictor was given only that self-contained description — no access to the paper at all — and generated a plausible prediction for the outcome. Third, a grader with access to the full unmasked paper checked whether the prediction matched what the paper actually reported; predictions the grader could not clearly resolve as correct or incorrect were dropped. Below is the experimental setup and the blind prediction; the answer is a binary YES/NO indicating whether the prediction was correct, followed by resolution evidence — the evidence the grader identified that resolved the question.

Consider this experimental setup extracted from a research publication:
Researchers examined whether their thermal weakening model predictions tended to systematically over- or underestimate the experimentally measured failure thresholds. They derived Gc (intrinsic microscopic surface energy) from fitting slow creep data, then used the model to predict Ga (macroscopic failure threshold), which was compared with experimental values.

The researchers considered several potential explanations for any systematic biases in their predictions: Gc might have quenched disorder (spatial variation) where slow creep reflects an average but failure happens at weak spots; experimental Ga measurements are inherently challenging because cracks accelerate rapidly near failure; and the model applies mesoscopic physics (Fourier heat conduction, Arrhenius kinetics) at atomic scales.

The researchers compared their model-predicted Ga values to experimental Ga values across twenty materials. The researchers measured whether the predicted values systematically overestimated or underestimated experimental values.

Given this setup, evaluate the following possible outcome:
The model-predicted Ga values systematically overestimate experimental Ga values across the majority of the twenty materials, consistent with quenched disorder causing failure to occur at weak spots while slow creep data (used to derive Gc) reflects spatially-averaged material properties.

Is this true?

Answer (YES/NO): YES